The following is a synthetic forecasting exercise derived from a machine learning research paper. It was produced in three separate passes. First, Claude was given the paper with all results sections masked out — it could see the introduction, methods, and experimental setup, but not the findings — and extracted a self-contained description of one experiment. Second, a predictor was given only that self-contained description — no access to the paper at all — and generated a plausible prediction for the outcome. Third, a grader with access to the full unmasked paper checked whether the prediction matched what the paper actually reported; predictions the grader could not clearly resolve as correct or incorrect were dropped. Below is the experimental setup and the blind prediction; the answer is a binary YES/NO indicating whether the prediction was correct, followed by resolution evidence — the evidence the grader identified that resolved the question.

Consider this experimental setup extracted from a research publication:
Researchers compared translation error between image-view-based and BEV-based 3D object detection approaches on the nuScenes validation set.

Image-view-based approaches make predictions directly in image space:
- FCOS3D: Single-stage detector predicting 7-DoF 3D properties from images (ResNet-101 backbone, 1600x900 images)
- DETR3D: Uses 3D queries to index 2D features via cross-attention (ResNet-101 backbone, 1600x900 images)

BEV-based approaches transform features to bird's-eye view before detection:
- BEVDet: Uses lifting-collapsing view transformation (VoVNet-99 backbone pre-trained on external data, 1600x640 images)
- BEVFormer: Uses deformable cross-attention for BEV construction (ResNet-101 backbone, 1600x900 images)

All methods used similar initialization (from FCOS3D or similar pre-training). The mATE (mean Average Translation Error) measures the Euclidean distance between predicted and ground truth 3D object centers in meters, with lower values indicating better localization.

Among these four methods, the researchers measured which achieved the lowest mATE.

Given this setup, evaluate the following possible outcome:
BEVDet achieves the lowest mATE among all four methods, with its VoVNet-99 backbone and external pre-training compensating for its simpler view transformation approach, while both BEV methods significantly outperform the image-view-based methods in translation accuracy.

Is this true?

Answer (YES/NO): YES